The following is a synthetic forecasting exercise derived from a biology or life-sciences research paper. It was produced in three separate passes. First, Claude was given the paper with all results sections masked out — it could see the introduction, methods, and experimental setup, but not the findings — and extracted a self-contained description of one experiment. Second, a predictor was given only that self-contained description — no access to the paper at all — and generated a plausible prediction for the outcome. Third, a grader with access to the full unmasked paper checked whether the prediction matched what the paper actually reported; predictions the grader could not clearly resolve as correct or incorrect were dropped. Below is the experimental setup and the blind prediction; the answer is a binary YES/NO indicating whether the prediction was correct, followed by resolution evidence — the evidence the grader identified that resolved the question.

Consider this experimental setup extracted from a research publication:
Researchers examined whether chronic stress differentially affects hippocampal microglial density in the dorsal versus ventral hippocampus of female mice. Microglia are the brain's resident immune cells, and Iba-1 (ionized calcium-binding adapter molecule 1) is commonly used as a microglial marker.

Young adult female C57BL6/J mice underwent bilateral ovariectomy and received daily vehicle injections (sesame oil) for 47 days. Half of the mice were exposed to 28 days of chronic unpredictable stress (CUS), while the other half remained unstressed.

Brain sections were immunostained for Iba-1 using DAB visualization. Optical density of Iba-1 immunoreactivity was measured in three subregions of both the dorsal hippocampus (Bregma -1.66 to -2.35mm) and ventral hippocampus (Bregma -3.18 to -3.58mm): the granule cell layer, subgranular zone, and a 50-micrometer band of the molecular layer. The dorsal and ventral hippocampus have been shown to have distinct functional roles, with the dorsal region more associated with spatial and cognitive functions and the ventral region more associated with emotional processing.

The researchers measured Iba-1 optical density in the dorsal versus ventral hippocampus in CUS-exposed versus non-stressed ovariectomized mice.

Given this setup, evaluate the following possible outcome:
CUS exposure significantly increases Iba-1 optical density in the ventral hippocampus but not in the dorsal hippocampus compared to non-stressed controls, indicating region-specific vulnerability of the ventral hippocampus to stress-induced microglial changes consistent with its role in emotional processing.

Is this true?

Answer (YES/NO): NO